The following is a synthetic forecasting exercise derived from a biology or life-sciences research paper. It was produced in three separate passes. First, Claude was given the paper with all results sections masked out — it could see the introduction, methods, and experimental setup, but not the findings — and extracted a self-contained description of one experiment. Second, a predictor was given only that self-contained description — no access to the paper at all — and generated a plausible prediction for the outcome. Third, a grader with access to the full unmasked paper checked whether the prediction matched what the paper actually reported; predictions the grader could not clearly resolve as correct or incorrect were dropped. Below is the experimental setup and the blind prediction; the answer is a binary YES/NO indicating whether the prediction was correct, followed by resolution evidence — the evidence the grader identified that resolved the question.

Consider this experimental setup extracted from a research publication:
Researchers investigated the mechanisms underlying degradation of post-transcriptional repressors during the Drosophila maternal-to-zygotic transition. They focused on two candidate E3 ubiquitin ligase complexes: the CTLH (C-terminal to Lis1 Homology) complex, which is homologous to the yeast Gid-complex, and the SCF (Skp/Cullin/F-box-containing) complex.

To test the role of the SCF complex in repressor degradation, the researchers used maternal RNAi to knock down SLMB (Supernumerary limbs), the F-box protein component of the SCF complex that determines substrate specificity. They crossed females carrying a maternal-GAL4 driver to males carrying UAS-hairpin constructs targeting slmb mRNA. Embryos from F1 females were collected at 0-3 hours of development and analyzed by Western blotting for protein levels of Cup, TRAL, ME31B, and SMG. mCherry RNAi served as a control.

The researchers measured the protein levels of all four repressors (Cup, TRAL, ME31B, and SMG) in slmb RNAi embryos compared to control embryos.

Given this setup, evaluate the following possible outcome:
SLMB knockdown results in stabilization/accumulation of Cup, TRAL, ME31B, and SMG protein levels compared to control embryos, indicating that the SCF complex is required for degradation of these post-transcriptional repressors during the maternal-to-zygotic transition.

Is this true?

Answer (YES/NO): NO